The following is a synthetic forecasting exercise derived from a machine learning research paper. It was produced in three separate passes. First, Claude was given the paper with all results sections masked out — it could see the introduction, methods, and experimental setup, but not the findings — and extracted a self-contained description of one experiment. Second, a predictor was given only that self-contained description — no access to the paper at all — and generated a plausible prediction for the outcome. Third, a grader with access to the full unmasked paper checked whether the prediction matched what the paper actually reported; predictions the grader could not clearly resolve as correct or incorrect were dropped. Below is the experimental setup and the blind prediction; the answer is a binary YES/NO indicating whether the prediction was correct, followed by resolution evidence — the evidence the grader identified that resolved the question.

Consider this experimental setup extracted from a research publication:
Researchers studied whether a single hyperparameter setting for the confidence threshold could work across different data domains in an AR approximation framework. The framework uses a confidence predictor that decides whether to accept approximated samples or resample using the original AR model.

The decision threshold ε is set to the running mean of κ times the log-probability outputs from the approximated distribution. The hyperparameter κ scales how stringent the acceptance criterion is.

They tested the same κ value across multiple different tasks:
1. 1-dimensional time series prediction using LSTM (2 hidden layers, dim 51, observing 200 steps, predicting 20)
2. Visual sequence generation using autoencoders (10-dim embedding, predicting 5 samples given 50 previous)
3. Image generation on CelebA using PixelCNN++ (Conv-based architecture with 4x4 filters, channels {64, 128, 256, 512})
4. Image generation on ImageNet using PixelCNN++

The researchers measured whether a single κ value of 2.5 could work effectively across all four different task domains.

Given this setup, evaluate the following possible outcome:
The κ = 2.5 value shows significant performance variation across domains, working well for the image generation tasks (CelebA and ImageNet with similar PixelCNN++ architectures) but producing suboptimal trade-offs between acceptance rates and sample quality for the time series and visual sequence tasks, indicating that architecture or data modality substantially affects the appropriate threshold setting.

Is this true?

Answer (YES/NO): NO